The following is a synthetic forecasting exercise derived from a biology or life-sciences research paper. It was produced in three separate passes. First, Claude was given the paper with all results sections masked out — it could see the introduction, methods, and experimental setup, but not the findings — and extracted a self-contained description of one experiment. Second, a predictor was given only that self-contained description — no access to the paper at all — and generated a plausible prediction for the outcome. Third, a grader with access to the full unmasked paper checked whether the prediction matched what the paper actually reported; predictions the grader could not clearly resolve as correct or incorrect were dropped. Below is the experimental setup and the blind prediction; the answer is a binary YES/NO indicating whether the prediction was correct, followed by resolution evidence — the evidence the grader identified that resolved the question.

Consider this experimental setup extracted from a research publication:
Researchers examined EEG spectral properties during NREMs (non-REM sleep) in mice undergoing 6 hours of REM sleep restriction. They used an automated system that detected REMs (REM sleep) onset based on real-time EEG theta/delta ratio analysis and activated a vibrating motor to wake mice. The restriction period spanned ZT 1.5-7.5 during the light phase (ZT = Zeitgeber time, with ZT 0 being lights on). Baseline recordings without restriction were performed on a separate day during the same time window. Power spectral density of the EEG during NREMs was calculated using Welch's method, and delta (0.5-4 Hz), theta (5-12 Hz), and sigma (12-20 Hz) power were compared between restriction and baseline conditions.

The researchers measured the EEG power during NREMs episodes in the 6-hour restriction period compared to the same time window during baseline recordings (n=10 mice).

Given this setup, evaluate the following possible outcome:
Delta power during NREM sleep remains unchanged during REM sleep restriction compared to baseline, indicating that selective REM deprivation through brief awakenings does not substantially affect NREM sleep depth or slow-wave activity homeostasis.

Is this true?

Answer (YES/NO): YES